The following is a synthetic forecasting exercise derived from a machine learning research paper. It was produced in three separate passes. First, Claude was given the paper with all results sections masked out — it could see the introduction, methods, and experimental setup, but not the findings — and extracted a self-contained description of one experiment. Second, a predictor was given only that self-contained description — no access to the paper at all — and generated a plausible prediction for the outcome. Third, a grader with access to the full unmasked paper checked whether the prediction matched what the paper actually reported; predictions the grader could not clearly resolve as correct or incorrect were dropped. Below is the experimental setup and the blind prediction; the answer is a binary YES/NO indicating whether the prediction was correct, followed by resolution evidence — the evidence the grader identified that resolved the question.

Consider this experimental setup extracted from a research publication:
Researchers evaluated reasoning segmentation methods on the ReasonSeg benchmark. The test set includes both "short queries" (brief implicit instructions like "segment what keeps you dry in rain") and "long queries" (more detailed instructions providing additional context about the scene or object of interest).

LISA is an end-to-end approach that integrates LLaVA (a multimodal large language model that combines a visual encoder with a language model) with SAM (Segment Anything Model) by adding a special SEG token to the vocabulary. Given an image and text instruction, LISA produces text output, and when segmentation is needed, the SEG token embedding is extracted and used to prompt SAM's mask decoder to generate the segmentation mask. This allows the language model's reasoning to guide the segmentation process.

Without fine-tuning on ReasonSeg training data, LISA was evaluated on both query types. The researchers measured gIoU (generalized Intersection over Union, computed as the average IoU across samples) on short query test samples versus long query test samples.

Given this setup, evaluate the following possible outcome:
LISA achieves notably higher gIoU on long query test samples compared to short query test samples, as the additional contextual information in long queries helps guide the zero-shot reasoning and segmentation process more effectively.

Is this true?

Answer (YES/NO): NO